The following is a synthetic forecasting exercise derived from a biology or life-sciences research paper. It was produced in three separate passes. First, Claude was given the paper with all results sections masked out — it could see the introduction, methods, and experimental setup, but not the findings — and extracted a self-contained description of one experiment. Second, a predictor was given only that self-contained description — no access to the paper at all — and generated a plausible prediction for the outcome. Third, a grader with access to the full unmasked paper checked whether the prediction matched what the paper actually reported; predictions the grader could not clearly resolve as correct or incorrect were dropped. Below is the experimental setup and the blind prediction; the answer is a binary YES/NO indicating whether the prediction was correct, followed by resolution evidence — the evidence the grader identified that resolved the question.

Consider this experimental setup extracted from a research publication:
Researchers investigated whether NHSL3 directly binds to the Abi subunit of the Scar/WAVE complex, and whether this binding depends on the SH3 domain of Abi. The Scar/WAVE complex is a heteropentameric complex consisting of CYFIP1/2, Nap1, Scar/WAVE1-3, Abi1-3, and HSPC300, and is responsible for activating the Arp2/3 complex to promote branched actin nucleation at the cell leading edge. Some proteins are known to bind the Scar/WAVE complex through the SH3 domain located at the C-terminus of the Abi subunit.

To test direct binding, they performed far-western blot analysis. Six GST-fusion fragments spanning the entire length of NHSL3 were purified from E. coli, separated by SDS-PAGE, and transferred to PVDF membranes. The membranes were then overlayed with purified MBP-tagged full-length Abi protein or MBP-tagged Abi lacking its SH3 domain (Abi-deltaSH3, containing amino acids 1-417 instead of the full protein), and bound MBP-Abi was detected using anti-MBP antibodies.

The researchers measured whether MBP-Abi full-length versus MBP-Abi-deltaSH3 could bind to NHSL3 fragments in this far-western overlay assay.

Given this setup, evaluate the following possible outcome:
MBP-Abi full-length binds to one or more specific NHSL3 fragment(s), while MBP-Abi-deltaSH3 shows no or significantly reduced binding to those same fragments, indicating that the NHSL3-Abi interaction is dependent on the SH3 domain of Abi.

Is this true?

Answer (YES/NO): YES